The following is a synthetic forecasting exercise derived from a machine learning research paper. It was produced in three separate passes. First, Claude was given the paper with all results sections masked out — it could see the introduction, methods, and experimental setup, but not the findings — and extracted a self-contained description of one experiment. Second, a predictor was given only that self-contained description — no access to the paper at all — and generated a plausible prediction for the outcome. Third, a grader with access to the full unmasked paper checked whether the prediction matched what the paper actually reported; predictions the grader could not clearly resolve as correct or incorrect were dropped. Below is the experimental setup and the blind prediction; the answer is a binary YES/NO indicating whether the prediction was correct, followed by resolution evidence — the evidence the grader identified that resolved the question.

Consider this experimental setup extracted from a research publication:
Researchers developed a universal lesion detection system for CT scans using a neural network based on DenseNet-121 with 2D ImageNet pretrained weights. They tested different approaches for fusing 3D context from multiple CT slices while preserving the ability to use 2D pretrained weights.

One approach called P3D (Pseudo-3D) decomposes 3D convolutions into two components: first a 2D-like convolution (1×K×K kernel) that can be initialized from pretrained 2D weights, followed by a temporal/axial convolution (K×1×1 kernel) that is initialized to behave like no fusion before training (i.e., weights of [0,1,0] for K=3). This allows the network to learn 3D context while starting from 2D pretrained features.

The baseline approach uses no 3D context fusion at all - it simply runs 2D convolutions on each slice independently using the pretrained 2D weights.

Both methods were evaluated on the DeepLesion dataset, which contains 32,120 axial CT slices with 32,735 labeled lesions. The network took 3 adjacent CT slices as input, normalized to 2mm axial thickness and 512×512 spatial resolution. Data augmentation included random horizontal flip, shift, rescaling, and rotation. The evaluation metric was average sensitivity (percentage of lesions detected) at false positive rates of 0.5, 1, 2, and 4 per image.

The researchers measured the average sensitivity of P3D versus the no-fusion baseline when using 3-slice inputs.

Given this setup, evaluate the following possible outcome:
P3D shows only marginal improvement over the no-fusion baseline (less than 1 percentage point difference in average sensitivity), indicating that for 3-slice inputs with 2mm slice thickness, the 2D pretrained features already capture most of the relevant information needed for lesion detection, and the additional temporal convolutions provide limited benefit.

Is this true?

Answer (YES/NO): NO